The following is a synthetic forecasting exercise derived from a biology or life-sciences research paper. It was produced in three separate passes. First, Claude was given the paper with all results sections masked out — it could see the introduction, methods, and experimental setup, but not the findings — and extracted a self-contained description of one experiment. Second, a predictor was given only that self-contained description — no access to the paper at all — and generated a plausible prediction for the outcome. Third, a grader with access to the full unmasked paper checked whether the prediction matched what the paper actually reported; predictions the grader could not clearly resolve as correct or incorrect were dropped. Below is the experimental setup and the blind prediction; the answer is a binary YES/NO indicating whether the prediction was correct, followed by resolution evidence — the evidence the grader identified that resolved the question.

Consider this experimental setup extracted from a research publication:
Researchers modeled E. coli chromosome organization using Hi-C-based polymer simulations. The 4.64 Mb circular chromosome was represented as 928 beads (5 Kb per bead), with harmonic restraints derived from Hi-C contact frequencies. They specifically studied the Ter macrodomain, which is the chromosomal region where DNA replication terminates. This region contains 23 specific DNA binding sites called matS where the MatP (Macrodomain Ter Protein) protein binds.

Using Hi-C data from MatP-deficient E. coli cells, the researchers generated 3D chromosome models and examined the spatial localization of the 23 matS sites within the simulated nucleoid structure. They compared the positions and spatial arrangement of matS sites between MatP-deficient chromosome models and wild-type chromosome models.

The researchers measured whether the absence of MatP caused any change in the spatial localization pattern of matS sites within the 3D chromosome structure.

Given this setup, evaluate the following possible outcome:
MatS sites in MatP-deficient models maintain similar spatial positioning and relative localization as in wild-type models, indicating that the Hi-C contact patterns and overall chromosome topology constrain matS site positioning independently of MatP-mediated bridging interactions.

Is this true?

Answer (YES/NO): YES